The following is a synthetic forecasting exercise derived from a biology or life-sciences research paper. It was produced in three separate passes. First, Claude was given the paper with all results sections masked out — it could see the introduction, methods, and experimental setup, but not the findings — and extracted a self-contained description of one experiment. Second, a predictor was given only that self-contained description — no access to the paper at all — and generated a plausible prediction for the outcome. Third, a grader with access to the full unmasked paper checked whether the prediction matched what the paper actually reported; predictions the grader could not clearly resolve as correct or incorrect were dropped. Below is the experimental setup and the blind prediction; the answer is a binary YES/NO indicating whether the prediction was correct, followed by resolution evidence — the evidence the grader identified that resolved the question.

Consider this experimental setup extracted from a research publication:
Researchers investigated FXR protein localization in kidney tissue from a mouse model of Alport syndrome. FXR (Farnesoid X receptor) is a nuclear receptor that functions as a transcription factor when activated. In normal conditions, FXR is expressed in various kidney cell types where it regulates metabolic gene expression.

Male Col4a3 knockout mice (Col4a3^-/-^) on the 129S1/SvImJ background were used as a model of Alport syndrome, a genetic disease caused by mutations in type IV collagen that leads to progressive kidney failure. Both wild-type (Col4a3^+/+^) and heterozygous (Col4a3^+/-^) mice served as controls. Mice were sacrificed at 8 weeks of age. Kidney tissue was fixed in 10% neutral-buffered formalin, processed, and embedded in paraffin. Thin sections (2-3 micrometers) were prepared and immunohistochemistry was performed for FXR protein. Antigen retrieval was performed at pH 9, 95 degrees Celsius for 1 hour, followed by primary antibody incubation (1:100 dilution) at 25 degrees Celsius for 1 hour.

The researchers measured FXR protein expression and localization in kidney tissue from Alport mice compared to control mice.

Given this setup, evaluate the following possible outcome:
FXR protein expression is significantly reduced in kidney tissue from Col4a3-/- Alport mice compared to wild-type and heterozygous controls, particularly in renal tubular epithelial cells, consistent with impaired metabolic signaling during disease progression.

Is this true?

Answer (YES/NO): NO